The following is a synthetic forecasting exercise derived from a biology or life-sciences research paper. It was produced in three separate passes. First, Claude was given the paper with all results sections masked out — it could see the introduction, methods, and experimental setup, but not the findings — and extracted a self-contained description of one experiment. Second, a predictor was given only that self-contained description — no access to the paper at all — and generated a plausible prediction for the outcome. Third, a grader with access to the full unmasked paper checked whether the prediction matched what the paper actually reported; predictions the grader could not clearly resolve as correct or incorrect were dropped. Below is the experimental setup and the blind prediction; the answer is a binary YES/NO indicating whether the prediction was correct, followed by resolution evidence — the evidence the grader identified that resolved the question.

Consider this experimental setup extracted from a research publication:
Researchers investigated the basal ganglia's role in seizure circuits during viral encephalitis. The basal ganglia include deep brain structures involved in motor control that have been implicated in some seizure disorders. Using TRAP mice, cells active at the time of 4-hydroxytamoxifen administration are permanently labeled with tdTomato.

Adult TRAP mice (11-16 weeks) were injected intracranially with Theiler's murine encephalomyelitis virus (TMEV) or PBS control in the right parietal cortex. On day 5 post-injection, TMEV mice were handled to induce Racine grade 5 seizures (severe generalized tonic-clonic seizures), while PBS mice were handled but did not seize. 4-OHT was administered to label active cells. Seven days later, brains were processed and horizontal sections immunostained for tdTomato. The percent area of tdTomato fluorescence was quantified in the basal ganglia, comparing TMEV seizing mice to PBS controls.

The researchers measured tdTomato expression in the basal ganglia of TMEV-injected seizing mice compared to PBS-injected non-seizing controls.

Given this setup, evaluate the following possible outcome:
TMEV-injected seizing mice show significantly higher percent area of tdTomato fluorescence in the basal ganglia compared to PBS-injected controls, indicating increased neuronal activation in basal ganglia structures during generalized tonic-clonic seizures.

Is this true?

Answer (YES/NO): YES